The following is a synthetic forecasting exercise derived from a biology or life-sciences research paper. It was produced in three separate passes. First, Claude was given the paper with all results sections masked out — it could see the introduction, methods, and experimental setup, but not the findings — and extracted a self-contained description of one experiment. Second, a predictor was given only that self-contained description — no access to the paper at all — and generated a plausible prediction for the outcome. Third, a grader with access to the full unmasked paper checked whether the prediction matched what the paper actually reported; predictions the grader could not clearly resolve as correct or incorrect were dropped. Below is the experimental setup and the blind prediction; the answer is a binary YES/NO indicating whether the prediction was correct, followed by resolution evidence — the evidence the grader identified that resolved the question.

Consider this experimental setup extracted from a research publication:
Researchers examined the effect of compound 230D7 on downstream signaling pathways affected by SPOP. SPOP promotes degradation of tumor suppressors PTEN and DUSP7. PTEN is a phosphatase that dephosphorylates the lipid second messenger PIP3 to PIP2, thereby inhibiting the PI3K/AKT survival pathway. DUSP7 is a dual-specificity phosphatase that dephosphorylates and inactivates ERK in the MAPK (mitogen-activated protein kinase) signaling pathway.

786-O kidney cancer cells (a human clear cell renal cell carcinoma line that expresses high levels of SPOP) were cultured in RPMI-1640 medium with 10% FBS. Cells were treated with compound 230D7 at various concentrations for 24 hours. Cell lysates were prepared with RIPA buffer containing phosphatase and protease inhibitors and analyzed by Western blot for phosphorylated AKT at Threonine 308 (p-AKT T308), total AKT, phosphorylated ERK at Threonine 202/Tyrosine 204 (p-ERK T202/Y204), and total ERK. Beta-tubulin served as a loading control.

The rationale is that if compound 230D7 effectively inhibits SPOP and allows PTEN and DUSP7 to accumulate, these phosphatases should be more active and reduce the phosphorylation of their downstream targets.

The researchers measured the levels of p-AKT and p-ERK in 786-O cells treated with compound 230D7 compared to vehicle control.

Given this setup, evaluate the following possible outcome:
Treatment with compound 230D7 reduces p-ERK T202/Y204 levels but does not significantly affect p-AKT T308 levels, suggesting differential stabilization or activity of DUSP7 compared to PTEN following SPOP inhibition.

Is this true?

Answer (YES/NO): NO